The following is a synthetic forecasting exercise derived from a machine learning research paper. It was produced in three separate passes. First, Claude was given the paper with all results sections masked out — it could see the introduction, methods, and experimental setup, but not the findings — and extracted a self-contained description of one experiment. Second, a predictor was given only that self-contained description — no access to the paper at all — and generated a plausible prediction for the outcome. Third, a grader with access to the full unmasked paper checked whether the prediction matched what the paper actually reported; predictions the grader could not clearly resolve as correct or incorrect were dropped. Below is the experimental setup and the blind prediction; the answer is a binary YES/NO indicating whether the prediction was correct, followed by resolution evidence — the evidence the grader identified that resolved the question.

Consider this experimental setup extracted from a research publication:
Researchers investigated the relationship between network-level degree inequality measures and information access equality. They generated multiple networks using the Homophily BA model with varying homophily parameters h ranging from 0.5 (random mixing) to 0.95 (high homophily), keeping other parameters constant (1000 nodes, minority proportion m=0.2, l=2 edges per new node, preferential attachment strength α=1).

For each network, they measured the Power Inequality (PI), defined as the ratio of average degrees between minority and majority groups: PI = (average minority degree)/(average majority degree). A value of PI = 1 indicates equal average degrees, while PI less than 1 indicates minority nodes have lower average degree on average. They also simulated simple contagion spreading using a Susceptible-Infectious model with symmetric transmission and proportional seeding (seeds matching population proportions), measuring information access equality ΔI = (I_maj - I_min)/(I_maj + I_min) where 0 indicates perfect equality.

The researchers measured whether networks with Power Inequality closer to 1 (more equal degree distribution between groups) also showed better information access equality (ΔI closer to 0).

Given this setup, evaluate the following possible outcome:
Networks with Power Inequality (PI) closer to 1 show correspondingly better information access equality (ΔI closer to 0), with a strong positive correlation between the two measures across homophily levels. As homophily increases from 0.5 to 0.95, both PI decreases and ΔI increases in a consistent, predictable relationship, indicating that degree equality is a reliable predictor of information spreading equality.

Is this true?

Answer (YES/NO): NO